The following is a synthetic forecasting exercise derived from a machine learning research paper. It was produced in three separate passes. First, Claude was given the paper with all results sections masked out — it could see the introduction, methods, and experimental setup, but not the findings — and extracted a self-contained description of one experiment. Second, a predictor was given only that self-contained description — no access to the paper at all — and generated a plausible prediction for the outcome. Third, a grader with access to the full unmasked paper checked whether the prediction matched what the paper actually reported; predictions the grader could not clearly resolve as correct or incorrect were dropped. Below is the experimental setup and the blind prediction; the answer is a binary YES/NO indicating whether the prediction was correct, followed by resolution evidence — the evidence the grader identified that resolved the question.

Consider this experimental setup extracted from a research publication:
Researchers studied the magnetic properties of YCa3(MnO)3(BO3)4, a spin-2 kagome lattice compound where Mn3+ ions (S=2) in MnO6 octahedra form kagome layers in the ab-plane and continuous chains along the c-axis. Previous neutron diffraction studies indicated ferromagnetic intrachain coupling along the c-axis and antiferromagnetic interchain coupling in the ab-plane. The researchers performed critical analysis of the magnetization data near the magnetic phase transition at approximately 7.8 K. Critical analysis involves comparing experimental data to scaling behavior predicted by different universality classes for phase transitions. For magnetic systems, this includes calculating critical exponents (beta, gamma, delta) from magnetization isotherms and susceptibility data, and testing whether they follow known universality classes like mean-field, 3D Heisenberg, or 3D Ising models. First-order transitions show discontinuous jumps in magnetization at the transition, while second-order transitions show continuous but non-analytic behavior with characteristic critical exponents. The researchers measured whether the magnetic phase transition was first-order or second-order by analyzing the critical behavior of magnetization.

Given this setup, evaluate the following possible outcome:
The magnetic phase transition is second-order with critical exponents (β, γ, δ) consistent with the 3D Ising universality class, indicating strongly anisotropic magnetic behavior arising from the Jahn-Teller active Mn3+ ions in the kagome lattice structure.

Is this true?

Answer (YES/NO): NO